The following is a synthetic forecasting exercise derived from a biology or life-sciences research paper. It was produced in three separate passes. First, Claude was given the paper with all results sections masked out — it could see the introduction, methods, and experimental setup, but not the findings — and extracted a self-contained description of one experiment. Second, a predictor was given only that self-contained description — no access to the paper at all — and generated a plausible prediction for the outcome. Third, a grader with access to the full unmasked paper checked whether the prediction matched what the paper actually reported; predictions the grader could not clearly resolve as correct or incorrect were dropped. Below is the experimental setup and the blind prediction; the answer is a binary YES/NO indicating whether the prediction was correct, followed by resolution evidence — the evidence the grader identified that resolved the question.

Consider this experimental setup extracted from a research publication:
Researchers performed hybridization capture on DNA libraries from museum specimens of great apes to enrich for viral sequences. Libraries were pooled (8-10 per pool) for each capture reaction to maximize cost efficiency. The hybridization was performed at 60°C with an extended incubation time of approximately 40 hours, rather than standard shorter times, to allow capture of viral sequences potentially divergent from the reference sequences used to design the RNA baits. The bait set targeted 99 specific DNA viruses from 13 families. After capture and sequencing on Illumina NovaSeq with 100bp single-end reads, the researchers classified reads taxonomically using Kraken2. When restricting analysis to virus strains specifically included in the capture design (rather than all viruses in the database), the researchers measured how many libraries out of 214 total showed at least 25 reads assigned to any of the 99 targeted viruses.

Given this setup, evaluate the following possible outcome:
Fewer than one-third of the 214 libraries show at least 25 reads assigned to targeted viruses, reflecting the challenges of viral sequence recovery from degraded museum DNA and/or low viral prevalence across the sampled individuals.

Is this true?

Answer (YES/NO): YES